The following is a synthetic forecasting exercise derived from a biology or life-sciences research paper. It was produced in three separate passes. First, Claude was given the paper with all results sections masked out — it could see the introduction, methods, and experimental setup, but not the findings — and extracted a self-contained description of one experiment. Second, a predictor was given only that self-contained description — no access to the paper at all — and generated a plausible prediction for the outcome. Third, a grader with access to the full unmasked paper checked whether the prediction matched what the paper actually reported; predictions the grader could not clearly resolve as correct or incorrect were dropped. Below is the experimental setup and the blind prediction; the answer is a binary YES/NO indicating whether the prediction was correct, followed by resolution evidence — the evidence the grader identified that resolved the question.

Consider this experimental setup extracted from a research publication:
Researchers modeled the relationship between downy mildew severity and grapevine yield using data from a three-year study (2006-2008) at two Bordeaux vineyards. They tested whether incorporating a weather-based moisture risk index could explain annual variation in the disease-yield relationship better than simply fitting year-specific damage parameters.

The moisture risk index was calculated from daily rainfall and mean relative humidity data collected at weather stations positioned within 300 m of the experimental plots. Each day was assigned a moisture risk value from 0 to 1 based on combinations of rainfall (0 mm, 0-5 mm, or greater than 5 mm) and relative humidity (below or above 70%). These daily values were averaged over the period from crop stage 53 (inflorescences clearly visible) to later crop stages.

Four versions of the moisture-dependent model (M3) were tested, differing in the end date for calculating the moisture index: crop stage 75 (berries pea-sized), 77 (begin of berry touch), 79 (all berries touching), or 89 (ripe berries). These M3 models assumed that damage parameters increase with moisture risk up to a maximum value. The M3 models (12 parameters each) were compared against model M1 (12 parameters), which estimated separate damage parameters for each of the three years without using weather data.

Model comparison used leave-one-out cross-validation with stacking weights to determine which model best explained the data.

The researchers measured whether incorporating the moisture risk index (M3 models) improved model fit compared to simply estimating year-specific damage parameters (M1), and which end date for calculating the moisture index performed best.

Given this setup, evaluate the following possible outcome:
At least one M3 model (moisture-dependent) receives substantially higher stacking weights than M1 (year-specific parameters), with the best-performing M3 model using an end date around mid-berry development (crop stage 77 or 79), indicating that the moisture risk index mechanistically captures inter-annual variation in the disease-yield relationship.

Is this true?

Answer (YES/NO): YES